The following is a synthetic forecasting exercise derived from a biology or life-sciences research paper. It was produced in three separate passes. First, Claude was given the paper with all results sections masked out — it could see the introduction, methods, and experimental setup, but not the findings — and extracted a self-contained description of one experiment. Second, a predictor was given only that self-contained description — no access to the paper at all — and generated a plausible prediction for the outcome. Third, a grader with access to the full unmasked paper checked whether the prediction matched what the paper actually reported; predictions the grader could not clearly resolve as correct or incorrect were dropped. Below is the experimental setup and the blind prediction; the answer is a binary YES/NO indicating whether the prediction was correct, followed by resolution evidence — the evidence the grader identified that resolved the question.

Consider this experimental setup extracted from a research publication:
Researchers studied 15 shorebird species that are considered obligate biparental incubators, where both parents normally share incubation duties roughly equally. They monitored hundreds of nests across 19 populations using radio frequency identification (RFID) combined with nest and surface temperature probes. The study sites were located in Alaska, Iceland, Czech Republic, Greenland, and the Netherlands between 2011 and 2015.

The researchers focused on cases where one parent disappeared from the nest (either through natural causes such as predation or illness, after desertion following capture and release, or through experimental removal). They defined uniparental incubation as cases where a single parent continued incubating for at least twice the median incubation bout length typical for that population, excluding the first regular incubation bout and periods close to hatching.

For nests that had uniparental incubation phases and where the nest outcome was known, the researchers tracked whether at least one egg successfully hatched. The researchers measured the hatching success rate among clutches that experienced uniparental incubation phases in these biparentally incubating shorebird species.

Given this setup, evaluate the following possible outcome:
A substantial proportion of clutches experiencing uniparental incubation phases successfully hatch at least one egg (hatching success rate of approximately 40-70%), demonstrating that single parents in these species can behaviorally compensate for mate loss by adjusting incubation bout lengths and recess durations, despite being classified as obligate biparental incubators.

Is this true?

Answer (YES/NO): NO